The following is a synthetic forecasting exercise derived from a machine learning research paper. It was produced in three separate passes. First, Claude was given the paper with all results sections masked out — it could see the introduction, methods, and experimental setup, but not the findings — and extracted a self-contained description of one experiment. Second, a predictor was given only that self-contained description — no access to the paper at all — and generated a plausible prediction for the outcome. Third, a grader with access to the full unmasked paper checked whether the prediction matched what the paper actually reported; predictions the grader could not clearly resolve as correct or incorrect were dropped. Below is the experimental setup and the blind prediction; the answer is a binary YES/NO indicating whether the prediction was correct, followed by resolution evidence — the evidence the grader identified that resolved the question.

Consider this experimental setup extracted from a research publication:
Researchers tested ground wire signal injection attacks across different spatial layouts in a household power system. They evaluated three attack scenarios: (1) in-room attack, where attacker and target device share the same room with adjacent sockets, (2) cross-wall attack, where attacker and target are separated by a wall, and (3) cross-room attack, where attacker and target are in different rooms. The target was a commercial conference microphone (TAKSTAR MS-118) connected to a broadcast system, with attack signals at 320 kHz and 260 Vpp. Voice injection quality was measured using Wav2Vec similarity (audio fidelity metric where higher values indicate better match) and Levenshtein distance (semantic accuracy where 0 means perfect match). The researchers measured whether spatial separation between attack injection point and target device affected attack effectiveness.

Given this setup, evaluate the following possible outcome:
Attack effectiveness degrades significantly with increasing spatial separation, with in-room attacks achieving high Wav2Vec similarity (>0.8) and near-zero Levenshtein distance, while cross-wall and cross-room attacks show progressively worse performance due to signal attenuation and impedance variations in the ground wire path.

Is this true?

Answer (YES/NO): NO